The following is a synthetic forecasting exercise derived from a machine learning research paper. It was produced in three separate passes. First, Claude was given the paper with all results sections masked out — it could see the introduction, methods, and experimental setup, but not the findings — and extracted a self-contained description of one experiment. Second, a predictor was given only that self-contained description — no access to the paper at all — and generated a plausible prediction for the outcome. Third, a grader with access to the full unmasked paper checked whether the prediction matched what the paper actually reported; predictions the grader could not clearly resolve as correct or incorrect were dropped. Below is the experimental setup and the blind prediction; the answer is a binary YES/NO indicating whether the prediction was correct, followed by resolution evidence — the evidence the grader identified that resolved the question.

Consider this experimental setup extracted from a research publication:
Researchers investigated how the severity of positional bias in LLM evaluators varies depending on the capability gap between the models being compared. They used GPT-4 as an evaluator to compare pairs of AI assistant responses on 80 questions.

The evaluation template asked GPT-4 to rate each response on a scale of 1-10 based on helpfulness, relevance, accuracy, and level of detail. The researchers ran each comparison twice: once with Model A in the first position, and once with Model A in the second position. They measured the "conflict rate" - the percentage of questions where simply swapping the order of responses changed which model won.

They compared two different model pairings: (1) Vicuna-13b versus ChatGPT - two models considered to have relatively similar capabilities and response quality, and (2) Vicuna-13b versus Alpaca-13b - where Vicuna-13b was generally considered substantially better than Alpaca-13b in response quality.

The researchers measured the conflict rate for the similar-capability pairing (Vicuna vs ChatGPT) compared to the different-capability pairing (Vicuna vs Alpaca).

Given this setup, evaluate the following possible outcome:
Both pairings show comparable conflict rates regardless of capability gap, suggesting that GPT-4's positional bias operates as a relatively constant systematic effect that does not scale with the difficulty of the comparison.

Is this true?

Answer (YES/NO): NO